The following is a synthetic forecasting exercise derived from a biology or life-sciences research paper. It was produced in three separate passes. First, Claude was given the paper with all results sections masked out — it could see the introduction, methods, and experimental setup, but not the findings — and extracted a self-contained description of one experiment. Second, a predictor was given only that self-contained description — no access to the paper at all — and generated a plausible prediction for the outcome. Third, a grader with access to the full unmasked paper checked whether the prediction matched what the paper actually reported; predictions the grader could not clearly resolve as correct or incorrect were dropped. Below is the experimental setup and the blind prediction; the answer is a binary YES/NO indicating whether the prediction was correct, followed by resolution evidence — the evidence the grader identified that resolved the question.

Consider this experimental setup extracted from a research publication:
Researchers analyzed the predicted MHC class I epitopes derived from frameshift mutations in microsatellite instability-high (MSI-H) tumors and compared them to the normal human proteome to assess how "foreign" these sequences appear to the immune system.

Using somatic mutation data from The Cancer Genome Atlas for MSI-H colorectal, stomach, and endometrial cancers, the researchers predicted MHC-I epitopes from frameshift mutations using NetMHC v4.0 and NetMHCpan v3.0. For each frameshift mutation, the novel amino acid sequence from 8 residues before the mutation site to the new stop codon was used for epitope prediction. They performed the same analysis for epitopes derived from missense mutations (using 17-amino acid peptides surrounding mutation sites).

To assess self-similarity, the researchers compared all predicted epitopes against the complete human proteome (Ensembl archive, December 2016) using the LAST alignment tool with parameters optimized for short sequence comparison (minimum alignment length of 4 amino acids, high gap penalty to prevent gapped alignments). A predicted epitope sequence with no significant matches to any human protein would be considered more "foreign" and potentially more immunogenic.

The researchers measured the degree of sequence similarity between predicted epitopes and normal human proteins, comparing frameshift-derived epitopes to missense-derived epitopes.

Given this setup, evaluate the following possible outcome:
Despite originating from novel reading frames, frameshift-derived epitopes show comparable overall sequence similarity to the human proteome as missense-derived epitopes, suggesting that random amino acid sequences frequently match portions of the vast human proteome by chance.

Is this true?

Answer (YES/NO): NO